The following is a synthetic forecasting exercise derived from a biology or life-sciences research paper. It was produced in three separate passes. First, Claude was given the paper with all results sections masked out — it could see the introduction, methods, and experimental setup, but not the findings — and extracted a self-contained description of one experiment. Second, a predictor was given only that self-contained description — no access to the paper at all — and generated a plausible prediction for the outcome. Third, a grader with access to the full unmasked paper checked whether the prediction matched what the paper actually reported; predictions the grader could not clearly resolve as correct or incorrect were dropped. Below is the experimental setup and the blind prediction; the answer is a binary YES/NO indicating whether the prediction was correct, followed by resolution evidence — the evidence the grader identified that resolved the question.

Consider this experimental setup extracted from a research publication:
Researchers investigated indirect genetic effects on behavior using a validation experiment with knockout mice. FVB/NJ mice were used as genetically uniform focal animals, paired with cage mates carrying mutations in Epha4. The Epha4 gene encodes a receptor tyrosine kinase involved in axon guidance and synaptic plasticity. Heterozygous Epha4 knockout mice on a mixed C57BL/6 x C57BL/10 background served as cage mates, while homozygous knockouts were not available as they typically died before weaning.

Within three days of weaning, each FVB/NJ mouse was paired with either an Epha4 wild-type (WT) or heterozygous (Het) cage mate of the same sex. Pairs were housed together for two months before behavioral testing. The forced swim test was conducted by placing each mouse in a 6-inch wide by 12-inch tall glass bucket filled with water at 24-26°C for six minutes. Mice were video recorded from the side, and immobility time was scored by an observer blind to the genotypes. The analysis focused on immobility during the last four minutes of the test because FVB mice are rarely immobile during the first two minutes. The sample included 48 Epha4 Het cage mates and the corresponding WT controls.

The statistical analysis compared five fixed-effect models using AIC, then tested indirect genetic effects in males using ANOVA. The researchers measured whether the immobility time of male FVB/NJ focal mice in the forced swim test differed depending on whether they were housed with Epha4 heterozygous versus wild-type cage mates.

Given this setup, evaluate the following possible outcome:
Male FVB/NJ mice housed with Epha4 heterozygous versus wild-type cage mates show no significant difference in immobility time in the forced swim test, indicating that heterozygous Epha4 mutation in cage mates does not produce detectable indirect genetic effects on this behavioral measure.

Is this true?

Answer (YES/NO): NO